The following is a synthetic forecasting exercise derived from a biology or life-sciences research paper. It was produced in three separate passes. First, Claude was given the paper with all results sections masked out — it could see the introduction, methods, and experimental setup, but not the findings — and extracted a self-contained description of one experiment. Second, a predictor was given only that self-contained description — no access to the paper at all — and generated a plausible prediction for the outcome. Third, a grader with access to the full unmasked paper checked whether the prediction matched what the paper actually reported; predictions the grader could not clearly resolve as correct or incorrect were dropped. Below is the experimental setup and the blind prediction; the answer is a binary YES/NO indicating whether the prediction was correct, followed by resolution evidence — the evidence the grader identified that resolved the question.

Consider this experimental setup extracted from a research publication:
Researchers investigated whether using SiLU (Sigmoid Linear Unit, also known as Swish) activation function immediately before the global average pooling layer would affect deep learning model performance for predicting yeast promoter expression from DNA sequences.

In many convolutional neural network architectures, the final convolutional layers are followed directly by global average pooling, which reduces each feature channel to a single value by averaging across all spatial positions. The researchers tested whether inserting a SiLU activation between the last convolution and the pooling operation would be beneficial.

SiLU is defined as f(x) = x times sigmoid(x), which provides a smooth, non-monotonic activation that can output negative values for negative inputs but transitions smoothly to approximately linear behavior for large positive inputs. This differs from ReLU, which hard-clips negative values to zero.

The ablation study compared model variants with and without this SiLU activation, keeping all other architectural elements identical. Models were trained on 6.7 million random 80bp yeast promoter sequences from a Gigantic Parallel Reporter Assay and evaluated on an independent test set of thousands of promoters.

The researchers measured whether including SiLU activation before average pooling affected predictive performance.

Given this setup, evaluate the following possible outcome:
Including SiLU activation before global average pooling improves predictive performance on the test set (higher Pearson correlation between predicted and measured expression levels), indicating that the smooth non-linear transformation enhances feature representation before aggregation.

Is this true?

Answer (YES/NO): NO